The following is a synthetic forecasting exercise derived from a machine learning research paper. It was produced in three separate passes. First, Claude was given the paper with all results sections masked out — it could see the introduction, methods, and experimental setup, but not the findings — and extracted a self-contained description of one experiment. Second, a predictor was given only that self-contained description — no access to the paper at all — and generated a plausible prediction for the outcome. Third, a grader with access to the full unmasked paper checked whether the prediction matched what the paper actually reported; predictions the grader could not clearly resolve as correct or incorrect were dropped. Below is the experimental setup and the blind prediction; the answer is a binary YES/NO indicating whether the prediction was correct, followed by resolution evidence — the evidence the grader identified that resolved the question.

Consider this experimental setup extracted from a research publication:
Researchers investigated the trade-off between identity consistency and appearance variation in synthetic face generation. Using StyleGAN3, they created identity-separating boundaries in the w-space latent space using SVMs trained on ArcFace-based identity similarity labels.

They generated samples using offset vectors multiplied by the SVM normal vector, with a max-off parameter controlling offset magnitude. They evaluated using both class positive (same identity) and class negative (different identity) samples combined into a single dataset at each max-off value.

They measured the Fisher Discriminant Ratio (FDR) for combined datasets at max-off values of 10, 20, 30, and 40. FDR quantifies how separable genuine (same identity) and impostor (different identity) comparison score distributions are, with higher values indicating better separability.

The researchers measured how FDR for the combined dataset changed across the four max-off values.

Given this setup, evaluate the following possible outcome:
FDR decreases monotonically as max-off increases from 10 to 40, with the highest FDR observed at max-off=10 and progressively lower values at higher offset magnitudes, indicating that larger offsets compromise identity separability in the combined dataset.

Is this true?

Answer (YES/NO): YES